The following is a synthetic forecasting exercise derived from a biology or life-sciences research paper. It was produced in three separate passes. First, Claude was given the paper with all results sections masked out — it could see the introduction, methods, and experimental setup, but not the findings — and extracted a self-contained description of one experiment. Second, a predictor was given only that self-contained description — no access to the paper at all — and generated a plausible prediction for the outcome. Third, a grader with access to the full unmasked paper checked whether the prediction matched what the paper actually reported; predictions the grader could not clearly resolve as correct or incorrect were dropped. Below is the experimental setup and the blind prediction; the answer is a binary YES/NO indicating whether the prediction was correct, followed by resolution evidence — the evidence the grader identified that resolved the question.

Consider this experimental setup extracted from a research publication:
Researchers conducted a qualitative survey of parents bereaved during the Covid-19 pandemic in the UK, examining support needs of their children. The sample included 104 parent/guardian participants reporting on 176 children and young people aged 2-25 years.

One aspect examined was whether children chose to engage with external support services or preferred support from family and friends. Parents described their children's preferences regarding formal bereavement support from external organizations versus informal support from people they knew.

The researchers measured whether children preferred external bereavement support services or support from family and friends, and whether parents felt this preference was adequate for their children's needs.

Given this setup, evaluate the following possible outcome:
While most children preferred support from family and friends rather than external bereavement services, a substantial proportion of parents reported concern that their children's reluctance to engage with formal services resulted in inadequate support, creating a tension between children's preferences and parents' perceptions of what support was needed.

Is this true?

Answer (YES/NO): NO